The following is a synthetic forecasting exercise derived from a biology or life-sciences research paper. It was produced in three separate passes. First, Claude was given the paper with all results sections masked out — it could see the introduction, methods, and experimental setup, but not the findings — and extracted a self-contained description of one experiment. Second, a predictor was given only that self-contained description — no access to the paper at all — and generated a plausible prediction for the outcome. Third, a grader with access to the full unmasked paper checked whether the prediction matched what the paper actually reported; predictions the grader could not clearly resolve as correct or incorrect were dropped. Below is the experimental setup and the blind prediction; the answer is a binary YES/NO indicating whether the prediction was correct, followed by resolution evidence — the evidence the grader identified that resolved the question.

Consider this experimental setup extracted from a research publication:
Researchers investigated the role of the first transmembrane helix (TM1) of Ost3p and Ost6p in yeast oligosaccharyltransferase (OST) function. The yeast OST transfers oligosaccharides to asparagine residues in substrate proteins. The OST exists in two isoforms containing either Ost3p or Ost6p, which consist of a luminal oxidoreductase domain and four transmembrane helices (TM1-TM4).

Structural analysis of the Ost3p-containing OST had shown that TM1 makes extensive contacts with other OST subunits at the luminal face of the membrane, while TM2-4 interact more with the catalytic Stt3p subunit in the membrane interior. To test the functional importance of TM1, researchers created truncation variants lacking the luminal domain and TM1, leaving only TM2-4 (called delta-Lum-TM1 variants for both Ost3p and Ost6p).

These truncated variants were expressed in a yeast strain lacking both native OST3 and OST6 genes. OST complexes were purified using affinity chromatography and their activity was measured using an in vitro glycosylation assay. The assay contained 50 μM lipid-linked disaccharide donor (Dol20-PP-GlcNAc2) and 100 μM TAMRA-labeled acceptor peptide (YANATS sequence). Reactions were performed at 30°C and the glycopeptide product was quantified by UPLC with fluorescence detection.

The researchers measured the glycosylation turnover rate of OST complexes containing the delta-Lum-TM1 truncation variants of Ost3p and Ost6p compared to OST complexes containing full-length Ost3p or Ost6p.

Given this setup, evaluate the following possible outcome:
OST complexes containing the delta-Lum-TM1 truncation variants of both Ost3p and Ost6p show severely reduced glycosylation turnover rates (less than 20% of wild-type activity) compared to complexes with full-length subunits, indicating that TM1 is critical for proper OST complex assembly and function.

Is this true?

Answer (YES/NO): NO